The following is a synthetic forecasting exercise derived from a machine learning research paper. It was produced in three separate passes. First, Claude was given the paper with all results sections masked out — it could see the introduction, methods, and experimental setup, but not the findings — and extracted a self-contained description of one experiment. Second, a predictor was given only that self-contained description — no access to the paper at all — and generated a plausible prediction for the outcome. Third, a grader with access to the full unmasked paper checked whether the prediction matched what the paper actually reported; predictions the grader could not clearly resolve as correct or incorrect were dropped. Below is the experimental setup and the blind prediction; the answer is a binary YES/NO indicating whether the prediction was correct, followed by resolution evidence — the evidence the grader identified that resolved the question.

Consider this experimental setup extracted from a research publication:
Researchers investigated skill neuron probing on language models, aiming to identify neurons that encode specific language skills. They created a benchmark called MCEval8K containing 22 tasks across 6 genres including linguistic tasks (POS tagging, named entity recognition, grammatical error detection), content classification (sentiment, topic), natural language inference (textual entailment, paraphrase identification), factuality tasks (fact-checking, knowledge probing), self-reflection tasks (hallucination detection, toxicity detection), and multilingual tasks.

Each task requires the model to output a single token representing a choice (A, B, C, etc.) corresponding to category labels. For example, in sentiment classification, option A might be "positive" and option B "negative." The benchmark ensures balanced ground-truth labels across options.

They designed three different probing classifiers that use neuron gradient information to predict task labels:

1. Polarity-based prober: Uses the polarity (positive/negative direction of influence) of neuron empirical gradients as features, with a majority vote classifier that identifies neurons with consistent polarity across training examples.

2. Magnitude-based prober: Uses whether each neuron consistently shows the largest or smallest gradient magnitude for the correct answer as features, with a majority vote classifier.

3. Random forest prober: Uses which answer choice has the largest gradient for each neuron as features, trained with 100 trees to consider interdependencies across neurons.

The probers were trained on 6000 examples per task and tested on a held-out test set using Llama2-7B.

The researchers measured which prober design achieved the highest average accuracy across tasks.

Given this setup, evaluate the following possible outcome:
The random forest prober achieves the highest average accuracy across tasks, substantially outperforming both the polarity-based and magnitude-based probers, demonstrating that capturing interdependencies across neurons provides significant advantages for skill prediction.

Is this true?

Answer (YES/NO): YES